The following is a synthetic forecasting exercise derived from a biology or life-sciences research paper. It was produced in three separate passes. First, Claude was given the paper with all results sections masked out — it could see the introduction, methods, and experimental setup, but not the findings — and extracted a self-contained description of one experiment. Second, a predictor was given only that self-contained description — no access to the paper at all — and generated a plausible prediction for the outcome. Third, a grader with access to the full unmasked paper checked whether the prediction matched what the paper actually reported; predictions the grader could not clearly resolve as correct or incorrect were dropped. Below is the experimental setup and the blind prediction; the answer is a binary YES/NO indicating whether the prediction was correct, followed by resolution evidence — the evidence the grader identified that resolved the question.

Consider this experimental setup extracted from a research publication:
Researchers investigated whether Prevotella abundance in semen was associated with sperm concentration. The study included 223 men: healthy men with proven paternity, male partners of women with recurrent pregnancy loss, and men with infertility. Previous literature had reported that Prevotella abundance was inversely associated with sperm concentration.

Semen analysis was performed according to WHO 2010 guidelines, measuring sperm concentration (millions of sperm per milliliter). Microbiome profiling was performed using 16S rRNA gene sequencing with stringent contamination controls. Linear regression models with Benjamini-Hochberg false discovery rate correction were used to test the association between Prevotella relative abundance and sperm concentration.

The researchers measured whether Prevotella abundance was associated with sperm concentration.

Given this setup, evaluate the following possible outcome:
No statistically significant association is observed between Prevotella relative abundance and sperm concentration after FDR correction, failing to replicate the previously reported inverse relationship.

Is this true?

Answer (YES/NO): YES